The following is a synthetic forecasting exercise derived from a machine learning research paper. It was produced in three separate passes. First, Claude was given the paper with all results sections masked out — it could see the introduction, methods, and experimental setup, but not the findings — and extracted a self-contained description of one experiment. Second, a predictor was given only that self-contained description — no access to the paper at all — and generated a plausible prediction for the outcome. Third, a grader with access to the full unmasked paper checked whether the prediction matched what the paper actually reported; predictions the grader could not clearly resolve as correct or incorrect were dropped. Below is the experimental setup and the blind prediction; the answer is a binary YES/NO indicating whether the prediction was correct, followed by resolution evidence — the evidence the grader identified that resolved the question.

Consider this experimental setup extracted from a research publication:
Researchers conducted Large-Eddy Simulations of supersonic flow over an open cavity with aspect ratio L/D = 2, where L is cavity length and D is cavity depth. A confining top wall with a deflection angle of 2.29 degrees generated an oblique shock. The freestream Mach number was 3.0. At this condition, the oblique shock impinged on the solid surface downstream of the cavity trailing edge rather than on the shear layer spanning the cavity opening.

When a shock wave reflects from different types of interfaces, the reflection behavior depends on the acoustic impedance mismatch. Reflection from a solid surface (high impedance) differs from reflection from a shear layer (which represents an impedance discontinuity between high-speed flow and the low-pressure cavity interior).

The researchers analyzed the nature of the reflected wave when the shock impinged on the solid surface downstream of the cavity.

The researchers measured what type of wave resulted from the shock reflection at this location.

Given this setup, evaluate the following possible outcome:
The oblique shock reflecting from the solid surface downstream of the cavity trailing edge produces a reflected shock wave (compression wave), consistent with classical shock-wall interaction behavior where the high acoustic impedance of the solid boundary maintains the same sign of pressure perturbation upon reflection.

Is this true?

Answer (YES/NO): YES